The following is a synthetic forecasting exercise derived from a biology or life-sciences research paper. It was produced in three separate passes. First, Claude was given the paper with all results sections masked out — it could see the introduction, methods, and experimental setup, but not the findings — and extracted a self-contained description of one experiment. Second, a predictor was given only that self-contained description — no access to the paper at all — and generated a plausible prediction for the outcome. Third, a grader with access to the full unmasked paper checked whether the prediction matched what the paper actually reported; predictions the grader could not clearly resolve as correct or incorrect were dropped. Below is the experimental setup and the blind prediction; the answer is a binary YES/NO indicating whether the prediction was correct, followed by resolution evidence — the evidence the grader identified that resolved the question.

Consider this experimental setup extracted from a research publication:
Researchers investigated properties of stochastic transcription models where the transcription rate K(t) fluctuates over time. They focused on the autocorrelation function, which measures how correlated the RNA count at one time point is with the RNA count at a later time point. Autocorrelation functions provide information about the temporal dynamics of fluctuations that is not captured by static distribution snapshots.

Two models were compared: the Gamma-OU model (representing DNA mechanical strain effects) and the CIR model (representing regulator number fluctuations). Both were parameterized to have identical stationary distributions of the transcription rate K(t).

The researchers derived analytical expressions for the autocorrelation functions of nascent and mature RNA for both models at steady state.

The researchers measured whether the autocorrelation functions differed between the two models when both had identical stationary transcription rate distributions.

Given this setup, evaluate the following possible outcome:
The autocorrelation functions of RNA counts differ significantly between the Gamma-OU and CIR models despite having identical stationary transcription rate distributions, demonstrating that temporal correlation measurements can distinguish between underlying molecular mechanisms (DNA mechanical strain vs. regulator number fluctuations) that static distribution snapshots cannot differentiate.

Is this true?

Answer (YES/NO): NO